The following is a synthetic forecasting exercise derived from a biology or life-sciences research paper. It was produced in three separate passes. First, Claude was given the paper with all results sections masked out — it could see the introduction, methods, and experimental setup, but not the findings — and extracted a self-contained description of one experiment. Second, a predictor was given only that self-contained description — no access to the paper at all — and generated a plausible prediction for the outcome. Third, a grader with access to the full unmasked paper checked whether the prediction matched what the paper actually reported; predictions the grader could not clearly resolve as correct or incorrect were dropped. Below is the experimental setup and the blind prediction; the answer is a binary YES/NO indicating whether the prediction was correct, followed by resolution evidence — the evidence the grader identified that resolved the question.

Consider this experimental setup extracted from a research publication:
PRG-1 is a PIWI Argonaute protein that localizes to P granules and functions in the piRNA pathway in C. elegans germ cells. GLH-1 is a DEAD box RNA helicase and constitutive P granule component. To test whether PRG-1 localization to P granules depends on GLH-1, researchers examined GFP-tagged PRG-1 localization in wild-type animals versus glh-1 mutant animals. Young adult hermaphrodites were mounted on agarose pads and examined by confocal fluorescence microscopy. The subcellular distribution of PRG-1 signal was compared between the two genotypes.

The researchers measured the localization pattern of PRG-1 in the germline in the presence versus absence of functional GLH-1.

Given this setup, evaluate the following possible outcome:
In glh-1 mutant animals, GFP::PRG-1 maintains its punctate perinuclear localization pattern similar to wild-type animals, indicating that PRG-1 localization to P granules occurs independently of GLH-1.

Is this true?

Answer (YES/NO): NO